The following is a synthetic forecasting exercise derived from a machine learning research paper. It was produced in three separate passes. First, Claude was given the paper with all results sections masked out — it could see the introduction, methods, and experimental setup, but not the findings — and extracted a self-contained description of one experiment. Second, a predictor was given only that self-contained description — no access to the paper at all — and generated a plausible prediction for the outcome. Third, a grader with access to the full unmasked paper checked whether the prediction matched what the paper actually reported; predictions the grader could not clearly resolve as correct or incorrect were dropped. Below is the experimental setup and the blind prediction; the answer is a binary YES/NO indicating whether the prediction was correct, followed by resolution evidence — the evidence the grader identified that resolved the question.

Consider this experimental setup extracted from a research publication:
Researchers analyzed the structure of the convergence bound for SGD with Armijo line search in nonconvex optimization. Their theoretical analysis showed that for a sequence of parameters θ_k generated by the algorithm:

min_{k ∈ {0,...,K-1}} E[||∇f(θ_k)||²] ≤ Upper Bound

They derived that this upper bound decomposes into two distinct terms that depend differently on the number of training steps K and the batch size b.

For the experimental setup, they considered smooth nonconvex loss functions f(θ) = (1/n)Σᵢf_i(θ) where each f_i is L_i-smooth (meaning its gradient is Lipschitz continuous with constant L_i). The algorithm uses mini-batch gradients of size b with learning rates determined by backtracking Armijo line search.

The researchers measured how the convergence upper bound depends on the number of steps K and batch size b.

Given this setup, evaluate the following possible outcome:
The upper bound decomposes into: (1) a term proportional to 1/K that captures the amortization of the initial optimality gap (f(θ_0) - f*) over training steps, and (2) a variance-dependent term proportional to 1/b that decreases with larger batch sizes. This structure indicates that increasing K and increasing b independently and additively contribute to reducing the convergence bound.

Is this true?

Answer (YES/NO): YES